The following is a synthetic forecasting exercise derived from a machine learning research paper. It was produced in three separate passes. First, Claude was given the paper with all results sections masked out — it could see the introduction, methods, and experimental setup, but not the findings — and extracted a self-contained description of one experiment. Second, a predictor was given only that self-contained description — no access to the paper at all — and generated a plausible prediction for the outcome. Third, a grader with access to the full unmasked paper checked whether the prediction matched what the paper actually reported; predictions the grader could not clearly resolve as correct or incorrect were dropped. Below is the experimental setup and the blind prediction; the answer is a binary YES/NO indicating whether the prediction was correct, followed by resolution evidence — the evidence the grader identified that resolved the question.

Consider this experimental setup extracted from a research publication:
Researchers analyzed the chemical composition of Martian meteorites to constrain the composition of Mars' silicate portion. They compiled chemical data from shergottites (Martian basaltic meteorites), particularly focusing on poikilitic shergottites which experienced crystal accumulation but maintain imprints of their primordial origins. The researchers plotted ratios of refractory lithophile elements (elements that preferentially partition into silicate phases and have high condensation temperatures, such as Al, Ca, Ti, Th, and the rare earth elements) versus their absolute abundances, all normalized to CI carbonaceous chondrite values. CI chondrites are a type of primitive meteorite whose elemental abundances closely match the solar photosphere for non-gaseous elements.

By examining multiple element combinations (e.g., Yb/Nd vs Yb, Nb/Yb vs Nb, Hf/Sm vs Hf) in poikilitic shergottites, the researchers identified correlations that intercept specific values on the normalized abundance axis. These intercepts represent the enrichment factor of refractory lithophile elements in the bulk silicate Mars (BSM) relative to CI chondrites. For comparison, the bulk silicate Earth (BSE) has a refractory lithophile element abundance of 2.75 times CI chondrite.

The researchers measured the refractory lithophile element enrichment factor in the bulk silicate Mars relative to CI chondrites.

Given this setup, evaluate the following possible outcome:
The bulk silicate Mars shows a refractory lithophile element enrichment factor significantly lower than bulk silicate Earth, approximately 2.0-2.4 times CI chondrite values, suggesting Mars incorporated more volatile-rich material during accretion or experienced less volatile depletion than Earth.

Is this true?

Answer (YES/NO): YES